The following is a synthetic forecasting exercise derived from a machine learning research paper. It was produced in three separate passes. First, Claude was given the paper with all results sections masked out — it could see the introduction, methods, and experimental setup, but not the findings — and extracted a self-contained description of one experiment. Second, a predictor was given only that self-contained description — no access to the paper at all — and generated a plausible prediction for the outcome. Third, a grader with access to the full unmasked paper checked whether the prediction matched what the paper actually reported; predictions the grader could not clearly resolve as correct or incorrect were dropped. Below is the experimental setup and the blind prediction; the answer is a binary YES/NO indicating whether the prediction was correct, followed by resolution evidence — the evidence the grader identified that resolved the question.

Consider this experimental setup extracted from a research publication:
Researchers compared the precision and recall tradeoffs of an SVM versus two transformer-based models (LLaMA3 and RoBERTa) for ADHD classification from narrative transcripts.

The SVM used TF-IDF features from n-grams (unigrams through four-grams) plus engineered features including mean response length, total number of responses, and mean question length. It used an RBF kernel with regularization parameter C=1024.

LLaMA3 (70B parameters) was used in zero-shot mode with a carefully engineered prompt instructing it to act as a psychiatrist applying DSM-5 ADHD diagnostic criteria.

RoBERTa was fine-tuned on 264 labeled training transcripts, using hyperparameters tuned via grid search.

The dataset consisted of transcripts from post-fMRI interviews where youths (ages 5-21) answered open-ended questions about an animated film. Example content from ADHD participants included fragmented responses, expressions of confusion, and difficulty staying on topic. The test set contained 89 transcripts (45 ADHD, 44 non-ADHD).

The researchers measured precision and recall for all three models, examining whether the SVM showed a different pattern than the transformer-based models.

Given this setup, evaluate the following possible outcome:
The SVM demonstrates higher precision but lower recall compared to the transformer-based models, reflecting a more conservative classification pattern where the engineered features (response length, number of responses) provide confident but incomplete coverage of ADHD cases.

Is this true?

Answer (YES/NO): YES